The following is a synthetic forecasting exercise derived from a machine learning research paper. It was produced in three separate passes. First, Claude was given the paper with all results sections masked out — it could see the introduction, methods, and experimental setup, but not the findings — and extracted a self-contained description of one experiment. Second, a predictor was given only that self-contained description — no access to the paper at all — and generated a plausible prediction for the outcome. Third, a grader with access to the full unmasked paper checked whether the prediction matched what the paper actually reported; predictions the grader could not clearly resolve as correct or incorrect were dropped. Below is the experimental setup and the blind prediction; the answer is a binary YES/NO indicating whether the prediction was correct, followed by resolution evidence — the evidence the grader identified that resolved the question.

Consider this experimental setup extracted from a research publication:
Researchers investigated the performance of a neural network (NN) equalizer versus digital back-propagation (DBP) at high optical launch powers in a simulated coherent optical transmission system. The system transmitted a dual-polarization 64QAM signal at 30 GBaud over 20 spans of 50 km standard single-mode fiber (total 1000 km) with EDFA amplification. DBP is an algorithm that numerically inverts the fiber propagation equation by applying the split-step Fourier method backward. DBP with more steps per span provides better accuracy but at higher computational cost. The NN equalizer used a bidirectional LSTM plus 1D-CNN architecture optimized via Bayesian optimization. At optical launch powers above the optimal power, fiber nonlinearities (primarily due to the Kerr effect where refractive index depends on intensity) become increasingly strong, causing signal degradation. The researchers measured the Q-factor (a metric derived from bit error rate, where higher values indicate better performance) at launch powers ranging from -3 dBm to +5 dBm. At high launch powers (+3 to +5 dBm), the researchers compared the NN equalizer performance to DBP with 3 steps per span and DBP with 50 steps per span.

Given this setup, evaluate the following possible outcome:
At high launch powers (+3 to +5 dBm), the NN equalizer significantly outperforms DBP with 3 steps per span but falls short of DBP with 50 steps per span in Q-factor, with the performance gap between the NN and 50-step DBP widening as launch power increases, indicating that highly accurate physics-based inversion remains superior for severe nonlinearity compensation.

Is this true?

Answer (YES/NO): NO